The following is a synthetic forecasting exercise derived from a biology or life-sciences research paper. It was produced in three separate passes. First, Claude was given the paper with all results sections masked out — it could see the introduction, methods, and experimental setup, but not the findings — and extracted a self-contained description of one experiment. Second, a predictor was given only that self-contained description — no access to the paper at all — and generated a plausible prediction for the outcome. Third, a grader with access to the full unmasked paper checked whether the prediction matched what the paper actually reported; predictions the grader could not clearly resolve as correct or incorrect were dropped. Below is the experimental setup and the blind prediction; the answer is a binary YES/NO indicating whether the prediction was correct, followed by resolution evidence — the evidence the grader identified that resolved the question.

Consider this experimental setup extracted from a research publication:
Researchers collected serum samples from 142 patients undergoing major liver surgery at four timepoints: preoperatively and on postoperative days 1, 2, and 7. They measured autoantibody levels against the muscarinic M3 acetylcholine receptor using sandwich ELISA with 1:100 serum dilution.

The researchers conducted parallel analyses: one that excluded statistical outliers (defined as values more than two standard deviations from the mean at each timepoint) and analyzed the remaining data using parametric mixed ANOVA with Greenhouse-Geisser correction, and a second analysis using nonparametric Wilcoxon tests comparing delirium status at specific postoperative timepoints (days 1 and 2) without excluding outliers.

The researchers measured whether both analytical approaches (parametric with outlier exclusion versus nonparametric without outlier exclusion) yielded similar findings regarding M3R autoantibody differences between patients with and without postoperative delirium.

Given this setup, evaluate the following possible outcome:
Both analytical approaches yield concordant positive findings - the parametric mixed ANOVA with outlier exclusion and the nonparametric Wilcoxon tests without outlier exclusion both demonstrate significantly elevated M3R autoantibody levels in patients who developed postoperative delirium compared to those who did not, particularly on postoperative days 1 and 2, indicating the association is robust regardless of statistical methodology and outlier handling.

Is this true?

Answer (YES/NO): NO